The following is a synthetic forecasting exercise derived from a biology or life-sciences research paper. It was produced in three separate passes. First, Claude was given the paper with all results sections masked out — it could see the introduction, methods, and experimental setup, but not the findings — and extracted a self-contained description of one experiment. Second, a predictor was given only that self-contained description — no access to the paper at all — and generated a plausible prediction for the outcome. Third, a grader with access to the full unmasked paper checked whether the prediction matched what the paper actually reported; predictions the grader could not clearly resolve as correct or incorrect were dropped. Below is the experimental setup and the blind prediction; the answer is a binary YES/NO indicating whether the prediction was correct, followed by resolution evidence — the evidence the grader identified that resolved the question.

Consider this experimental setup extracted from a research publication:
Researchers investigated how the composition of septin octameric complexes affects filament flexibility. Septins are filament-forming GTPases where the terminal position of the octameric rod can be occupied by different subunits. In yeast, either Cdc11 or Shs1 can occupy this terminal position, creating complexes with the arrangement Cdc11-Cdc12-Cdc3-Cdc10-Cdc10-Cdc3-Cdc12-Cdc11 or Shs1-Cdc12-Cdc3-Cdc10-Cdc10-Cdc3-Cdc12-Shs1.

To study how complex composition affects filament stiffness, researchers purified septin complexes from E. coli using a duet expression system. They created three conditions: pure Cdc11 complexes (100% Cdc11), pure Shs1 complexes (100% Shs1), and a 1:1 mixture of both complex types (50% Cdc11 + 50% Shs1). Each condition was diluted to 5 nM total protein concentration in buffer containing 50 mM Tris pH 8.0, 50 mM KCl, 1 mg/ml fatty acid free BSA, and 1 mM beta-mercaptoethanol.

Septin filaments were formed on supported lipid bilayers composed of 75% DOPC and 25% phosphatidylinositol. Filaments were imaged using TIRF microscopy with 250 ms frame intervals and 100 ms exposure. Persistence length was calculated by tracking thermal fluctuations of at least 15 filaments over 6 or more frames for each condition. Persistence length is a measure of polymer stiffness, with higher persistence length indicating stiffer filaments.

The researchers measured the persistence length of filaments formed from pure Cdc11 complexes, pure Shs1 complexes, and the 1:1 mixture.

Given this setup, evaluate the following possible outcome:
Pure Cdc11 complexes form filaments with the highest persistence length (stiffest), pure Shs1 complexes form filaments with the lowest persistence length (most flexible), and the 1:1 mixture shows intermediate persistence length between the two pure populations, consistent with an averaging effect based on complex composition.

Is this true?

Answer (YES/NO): NO